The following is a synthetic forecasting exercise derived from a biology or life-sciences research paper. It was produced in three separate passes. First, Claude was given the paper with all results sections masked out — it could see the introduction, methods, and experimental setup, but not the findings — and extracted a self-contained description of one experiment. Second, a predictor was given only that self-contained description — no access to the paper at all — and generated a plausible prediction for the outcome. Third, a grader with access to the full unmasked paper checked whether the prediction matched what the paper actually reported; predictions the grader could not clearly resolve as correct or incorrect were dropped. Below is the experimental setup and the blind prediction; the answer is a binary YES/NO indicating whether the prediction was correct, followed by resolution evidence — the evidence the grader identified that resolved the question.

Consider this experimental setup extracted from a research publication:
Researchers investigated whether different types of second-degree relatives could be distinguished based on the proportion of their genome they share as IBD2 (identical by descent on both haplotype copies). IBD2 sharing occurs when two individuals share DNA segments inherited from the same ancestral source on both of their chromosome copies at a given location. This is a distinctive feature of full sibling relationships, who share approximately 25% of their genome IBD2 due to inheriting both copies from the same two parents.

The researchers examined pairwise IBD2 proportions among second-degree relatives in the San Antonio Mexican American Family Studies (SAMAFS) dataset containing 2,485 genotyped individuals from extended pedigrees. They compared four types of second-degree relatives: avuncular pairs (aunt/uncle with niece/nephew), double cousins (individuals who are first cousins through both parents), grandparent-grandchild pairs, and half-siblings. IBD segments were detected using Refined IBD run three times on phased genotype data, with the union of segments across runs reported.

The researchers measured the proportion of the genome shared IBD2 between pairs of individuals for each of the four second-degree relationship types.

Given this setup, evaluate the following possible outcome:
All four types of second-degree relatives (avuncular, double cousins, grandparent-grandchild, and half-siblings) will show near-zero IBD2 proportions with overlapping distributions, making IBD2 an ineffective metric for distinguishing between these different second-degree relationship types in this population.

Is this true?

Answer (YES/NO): NO